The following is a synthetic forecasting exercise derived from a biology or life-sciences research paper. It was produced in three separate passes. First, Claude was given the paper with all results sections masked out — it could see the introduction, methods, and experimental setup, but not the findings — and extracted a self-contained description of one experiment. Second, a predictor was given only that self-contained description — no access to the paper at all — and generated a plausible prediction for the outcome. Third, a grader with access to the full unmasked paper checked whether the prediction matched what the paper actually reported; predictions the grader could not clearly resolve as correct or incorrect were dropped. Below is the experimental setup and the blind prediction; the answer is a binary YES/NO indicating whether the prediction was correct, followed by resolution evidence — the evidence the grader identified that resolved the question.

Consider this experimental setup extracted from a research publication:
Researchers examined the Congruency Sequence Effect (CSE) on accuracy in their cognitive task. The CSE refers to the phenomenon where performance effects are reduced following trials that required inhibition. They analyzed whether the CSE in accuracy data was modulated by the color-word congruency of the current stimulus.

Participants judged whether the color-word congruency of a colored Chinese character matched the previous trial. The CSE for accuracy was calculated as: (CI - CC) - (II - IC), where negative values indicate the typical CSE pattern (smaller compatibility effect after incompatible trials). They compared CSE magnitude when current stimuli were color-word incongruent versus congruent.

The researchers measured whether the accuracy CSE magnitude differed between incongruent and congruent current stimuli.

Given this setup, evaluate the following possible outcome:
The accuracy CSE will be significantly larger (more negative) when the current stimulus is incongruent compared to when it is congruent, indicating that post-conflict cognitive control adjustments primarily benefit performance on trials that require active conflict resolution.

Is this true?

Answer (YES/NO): YES